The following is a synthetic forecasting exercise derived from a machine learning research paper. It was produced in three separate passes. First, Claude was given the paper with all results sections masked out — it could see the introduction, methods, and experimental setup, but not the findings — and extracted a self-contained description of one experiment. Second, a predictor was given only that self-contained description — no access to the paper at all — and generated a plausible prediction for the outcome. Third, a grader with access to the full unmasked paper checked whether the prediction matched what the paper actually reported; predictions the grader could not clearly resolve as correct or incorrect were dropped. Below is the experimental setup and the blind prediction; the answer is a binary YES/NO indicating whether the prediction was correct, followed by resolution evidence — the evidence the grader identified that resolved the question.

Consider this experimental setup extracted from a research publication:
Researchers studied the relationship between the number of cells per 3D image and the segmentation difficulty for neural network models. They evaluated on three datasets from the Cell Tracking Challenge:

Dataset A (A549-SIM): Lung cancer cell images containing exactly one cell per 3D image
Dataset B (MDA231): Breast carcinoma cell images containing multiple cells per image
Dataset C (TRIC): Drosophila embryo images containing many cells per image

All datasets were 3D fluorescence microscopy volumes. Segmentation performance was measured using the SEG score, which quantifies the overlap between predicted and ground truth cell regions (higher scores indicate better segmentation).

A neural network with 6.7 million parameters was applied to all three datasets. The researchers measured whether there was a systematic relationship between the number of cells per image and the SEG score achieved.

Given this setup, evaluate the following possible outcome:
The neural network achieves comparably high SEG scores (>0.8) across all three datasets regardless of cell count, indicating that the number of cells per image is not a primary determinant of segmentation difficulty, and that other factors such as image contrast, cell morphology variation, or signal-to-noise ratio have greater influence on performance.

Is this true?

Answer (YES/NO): NO